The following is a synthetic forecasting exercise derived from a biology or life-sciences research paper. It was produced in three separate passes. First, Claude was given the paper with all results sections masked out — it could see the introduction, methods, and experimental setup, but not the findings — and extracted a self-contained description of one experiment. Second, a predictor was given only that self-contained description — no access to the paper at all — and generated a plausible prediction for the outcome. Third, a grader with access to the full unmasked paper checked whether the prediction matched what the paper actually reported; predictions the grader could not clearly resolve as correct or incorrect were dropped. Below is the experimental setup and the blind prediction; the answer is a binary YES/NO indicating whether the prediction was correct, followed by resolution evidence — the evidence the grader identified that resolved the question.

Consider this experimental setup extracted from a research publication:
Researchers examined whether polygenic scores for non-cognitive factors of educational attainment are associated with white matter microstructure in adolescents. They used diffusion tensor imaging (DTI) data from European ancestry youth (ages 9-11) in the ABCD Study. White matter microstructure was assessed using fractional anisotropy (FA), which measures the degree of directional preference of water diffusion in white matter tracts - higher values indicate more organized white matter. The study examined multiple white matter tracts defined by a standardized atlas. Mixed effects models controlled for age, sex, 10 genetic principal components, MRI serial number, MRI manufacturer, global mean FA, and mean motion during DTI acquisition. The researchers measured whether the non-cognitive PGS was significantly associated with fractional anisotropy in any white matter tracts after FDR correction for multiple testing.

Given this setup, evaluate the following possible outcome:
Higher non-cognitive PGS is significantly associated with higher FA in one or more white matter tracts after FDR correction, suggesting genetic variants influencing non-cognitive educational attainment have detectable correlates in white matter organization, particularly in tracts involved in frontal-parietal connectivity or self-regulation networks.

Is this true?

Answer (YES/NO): NO